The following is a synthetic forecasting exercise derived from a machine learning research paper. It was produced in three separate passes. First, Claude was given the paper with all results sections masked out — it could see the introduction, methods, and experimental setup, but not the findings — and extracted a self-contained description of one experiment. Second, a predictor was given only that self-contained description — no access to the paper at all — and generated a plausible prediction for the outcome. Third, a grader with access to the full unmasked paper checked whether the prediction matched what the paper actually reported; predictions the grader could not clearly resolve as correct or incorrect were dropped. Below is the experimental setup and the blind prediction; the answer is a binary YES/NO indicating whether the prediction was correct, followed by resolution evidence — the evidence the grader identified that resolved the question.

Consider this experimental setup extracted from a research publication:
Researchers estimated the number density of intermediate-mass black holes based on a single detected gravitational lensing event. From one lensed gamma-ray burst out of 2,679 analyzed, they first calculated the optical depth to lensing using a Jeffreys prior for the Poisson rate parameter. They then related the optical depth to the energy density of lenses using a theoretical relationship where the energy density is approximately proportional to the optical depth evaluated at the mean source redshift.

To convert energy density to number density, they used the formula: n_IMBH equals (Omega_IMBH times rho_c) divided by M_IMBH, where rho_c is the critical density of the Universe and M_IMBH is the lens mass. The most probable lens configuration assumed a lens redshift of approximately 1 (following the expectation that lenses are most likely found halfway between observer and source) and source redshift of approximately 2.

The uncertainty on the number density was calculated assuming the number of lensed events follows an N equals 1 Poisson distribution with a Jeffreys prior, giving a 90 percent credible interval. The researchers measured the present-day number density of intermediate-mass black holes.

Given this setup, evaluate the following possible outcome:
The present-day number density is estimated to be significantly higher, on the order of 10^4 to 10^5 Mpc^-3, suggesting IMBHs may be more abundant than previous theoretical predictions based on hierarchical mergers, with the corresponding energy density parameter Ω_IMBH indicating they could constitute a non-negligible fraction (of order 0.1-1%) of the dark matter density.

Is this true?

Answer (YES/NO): NO